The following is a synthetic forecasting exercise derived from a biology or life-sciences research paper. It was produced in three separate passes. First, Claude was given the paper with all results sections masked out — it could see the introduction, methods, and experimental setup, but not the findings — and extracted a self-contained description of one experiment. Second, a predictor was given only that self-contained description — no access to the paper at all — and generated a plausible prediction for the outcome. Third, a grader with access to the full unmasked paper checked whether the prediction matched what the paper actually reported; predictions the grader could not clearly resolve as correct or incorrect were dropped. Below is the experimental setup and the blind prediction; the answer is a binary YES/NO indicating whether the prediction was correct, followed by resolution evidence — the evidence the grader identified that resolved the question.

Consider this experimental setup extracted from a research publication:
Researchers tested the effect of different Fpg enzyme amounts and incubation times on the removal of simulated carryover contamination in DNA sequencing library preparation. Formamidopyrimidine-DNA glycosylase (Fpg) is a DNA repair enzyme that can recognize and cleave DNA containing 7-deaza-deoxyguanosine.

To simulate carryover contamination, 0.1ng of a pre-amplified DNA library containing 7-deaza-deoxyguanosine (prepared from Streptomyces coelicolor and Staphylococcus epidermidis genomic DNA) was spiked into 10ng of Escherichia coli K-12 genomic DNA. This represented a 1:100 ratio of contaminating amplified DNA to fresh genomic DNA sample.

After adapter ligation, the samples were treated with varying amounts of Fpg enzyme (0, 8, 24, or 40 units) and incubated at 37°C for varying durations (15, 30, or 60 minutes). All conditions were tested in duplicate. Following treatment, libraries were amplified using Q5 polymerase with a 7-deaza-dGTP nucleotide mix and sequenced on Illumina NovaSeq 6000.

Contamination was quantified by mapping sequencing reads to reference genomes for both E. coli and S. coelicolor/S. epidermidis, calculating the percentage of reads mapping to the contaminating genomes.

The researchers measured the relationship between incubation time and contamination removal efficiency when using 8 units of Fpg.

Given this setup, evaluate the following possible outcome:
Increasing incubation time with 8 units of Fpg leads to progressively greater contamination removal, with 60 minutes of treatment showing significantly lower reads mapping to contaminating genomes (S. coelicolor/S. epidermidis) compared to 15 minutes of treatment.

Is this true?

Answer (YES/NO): NO